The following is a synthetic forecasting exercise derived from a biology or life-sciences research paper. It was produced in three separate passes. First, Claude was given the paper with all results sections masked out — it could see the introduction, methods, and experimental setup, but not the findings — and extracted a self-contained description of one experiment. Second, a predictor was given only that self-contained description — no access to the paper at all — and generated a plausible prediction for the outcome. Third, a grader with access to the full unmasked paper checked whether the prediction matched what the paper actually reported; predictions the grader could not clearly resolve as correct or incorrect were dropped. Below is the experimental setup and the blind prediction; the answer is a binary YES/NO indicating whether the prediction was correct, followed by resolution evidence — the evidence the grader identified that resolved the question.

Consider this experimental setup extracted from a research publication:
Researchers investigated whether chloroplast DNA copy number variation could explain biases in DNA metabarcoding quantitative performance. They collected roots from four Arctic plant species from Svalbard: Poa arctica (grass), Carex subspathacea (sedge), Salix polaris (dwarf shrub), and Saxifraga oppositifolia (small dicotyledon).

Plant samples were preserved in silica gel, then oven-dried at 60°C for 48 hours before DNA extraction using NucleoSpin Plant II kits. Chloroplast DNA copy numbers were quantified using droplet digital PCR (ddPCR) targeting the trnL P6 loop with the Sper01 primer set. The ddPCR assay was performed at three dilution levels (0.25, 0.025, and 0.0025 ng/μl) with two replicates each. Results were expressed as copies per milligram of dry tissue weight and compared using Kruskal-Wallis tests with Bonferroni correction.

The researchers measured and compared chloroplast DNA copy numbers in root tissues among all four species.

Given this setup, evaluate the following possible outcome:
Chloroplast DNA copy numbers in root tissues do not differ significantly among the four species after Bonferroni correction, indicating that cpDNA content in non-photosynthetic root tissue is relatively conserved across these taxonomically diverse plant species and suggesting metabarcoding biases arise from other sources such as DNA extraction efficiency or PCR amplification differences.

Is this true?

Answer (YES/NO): NO